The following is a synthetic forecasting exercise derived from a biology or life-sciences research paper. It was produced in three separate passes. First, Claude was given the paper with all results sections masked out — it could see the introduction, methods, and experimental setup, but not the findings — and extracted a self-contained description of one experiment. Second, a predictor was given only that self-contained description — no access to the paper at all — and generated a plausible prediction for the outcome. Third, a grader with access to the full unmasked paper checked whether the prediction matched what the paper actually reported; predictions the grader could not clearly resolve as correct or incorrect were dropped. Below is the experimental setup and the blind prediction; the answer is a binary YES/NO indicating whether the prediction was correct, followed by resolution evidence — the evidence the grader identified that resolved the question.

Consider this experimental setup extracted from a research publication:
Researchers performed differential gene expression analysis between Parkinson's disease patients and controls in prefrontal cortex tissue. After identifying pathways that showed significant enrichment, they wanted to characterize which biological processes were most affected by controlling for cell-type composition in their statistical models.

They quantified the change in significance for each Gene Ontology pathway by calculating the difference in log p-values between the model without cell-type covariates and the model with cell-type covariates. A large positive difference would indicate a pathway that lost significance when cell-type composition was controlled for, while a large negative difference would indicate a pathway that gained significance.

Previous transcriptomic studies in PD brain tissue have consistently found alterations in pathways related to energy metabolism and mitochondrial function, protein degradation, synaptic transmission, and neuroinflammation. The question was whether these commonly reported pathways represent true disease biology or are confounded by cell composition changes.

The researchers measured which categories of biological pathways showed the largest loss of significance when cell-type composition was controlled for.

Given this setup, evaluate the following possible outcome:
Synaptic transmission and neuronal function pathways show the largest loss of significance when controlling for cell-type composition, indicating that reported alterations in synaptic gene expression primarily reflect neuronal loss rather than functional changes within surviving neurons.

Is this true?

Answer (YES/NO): NO